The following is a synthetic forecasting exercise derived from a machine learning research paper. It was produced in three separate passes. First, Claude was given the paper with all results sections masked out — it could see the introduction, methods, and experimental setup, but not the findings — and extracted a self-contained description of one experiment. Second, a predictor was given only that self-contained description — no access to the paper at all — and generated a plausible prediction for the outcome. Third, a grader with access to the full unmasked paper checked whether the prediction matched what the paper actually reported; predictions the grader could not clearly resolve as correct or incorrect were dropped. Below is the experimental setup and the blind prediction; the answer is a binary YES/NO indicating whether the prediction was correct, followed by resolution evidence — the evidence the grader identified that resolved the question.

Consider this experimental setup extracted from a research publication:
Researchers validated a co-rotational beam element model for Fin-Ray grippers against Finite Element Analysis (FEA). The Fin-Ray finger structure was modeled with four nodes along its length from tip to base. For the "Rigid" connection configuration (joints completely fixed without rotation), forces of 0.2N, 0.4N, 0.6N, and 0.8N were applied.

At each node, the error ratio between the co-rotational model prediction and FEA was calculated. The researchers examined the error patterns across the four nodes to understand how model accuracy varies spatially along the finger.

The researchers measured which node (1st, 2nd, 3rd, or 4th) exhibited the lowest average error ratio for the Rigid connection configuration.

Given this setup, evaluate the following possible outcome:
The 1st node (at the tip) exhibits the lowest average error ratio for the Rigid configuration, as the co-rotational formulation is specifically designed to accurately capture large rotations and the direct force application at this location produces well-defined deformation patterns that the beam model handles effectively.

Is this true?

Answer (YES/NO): NO